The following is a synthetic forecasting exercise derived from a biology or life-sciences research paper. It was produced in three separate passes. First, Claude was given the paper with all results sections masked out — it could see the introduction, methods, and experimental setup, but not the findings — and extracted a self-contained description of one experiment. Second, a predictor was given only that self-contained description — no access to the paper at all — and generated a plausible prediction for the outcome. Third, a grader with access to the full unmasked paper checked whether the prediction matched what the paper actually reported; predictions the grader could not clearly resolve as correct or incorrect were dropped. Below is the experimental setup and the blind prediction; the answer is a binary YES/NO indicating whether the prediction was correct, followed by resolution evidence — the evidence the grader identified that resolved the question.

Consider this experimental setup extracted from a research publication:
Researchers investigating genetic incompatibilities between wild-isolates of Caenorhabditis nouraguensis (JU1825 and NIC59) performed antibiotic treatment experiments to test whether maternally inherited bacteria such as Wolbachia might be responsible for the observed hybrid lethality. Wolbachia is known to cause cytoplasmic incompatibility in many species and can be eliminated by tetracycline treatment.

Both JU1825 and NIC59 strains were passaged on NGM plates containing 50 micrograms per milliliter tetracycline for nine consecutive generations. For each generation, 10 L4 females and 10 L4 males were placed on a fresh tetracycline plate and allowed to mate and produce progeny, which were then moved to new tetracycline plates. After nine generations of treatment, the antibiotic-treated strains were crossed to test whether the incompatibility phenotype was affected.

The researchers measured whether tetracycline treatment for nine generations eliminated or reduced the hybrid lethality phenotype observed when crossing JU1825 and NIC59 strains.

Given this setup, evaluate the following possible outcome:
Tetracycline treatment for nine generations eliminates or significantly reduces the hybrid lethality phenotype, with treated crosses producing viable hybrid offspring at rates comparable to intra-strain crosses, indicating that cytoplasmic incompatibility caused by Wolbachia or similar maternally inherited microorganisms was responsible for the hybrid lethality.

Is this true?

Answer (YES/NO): NO